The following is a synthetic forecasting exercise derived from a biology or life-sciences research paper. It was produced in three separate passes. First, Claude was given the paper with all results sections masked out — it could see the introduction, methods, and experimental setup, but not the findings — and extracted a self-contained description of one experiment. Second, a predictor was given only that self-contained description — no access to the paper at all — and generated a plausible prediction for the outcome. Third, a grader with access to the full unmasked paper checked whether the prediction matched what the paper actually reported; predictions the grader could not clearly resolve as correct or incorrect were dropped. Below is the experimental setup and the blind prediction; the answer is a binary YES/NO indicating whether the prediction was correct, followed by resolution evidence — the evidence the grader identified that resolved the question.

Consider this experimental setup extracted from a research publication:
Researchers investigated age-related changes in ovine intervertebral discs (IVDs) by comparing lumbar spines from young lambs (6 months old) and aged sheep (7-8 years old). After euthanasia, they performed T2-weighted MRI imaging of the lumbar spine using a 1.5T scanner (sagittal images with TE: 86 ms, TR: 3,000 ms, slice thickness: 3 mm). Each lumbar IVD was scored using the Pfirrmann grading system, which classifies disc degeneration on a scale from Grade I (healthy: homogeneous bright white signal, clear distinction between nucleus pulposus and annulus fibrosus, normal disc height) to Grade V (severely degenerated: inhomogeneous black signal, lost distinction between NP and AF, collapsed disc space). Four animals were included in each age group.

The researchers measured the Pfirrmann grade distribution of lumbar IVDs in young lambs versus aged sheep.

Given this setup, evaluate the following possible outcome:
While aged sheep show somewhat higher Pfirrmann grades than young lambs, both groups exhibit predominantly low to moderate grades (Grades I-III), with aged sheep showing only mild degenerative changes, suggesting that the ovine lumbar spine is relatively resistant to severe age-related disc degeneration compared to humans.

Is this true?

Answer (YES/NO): YES